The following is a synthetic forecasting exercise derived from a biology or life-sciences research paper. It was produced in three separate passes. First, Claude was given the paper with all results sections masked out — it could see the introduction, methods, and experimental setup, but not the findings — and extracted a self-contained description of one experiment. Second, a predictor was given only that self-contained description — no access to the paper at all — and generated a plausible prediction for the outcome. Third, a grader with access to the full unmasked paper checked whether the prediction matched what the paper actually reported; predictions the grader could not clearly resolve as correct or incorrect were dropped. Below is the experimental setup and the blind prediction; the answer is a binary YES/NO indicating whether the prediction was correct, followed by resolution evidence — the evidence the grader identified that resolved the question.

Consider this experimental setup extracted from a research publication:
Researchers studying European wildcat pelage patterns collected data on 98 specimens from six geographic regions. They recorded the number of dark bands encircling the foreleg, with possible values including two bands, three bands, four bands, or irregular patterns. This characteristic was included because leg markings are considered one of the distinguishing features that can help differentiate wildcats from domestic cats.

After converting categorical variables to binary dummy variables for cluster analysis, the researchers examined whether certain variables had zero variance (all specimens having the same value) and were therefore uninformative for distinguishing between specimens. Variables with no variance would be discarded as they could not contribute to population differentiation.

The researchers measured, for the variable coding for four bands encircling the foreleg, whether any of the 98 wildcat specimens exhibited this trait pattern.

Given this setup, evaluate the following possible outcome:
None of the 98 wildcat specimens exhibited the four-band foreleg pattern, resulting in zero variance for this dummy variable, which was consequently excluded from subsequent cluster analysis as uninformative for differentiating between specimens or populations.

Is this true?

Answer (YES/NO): YES